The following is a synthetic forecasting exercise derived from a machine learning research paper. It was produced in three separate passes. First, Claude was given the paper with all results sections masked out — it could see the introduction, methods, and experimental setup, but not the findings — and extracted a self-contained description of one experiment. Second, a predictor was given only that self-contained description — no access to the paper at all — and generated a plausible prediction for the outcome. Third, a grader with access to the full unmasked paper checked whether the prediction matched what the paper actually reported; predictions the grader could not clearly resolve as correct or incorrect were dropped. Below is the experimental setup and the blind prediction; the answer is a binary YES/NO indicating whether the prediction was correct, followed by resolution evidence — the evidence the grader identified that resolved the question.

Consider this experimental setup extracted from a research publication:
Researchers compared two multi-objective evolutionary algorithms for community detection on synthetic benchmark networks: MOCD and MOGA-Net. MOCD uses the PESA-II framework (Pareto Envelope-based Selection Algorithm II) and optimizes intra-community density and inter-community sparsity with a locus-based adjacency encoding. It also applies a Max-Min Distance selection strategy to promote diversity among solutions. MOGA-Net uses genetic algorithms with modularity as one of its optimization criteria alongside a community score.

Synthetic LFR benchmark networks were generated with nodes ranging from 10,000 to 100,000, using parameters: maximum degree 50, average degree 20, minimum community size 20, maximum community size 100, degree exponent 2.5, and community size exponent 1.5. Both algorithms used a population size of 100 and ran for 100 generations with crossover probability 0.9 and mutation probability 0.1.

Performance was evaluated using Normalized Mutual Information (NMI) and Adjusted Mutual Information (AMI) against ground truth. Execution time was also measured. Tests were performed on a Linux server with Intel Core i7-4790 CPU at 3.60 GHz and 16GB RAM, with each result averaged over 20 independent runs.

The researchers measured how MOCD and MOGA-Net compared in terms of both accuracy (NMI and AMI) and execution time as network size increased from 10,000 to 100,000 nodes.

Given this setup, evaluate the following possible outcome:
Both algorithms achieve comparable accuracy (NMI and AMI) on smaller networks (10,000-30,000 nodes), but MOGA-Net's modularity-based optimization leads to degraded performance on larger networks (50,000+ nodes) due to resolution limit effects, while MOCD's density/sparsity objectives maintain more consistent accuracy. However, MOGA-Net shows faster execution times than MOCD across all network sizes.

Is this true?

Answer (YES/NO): NO